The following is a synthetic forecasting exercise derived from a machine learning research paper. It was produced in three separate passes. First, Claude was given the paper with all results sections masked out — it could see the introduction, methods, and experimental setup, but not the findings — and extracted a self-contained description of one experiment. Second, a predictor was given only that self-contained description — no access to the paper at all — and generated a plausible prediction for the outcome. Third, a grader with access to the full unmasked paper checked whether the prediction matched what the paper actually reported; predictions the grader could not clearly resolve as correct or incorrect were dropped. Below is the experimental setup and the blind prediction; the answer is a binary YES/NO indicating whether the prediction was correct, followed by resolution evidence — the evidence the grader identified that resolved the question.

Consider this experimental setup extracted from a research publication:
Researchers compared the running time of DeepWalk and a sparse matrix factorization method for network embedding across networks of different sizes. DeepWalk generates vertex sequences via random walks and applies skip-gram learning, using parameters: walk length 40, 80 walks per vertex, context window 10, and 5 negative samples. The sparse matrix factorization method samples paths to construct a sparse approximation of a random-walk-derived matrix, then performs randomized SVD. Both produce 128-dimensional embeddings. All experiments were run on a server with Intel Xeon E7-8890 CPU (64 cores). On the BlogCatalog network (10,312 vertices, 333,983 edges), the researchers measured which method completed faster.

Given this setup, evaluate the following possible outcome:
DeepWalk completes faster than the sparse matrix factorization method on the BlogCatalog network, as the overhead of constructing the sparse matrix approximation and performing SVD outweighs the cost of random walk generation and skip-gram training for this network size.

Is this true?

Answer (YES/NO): YES